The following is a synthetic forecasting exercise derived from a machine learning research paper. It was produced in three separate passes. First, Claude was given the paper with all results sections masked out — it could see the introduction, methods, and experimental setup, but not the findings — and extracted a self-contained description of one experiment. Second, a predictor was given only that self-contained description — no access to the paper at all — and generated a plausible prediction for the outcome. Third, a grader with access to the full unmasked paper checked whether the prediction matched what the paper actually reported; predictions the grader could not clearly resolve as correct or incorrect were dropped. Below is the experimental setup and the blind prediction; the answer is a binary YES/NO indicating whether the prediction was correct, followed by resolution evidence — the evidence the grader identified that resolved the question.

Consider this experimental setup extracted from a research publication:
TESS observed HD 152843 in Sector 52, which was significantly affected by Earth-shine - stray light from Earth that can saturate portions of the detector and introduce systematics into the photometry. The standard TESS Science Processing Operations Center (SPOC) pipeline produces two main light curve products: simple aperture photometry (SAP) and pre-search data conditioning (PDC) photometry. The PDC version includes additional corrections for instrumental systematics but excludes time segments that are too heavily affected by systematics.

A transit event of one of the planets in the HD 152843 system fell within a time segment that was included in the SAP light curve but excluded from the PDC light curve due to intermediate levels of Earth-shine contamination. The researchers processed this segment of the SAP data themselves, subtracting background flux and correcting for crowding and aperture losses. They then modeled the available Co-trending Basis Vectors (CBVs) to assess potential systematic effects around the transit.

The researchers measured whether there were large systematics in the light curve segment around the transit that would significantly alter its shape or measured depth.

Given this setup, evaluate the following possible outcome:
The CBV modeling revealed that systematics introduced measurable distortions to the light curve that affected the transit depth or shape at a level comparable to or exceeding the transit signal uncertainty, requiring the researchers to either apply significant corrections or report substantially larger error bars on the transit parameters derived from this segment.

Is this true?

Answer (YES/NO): NO